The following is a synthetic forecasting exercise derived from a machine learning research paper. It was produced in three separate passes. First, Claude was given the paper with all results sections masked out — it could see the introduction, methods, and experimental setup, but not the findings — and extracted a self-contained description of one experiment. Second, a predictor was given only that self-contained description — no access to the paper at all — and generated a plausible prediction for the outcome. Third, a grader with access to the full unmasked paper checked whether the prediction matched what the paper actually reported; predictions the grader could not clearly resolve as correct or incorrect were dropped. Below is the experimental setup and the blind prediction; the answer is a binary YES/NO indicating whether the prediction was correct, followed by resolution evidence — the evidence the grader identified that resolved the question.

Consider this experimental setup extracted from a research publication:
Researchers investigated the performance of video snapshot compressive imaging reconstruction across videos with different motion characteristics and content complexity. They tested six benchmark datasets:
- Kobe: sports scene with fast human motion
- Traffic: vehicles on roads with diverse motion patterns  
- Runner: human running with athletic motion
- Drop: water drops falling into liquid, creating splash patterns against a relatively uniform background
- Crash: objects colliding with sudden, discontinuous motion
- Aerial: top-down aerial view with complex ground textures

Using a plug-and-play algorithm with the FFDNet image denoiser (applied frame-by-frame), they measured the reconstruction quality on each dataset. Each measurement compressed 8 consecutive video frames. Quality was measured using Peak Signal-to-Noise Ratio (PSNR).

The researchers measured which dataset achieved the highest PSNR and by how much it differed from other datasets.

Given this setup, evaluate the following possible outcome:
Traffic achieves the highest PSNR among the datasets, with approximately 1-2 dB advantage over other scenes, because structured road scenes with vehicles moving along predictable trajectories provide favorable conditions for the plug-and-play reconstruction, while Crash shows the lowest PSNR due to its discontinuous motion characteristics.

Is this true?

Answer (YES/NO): NO